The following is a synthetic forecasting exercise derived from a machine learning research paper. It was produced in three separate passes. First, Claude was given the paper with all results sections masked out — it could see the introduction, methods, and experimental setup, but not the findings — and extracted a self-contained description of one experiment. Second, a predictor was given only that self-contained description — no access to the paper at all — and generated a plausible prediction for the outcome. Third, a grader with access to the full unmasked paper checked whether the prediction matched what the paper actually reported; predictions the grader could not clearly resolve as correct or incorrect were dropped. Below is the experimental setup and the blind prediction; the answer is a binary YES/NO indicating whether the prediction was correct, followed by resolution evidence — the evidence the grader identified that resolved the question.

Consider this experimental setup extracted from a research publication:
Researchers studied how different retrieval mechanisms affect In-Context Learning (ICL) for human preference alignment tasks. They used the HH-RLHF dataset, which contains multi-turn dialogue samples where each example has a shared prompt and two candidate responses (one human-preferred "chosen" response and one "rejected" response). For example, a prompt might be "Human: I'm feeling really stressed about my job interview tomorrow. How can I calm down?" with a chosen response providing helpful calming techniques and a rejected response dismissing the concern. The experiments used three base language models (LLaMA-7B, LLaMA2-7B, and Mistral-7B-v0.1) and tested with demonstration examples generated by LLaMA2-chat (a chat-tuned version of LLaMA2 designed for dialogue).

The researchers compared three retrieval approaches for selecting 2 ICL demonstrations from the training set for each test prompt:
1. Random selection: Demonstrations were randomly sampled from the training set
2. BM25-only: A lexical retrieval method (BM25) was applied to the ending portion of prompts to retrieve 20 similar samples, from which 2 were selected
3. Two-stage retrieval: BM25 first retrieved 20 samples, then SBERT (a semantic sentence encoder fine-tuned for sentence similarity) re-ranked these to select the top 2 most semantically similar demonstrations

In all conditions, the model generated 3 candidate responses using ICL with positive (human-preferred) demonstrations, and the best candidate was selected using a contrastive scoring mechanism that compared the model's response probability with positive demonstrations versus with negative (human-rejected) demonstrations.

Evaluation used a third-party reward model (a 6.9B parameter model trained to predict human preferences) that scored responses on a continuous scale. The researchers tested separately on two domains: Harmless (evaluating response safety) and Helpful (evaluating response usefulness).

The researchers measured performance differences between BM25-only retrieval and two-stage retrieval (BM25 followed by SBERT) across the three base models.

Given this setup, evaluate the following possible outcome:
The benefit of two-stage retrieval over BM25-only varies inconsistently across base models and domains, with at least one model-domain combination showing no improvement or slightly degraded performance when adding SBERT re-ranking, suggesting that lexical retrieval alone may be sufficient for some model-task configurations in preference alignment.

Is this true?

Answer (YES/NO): YES